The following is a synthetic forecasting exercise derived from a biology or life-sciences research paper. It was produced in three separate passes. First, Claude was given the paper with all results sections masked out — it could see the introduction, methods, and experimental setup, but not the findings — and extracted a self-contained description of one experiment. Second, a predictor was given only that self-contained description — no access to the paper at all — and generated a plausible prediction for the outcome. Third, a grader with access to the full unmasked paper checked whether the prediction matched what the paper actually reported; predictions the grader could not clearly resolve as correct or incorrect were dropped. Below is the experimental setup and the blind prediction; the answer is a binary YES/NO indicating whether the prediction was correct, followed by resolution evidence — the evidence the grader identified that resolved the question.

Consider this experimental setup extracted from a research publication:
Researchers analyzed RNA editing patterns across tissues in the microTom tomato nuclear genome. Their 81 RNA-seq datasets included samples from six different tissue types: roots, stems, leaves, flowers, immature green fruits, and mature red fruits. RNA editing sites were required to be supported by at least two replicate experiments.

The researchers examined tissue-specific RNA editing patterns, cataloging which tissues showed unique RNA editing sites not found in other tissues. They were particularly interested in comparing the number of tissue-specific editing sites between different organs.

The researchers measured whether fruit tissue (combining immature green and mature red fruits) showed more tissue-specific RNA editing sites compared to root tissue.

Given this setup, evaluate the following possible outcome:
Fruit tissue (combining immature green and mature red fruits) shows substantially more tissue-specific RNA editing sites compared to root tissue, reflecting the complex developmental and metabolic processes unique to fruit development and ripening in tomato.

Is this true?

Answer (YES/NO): YES